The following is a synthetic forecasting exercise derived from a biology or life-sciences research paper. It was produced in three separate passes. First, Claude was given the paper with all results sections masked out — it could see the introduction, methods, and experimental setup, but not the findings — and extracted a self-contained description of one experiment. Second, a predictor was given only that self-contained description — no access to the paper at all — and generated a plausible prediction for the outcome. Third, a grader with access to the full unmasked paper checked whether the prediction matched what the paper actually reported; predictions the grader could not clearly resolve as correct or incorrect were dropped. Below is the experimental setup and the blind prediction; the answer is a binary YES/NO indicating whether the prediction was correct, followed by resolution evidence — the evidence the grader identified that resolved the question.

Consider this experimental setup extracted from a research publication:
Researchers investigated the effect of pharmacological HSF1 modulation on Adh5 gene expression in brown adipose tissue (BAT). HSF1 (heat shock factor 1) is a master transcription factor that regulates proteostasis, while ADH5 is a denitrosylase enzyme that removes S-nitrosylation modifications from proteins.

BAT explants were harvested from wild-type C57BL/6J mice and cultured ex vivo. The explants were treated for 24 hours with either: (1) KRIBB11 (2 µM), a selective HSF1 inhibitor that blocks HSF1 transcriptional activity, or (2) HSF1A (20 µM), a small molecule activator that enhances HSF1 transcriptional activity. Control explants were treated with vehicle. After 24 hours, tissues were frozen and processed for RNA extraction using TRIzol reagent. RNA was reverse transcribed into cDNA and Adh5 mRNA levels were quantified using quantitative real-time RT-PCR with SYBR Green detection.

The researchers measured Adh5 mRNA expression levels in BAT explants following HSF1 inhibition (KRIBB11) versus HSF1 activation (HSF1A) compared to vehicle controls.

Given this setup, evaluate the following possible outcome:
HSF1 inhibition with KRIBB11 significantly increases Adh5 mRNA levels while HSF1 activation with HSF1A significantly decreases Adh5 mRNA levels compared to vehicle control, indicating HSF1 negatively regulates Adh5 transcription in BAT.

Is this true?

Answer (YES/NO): NO